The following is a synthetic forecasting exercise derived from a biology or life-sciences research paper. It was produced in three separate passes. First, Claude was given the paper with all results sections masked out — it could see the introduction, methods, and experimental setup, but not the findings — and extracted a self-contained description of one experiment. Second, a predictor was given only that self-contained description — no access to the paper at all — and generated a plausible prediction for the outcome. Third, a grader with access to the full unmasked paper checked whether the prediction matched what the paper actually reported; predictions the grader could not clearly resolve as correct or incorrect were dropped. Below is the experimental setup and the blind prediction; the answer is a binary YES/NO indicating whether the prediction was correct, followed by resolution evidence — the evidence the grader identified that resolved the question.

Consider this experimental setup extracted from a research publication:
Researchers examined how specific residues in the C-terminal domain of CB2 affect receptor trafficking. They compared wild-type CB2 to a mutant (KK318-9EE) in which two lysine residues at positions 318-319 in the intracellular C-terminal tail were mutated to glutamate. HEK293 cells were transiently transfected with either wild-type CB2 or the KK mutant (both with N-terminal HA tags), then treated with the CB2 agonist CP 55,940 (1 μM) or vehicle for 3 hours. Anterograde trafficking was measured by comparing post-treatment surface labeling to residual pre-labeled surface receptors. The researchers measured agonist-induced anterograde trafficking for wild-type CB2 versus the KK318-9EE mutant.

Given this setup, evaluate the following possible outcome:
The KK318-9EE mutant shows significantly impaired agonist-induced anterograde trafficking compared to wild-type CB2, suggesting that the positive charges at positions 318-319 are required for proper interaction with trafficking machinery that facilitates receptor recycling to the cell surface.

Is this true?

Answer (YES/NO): NO